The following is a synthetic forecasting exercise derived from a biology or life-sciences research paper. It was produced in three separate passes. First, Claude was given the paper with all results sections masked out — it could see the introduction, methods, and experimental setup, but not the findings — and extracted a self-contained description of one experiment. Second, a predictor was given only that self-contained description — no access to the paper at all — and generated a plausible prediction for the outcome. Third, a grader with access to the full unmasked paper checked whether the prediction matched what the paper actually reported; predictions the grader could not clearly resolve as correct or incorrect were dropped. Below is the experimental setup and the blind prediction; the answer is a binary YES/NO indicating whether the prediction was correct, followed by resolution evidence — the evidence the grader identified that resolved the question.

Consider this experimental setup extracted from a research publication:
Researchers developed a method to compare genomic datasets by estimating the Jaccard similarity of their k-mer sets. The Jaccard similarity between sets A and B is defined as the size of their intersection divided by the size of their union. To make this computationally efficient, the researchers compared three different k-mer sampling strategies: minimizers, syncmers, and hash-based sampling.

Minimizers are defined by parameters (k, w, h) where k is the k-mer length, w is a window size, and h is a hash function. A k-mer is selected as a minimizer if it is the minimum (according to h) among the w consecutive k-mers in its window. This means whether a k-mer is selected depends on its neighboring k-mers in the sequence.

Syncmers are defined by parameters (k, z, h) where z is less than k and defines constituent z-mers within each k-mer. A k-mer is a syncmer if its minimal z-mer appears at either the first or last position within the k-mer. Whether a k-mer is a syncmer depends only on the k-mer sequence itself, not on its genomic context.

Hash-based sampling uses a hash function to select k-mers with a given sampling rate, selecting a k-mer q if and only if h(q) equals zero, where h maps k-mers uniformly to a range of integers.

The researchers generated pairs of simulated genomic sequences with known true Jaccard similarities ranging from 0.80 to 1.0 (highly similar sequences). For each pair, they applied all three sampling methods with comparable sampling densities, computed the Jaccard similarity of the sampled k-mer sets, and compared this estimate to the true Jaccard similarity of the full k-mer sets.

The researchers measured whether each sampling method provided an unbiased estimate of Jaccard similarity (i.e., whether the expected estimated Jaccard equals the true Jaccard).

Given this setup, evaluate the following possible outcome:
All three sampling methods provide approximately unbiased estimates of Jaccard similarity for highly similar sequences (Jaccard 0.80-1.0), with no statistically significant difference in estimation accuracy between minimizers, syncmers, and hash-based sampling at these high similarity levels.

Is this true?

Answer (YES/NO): NO